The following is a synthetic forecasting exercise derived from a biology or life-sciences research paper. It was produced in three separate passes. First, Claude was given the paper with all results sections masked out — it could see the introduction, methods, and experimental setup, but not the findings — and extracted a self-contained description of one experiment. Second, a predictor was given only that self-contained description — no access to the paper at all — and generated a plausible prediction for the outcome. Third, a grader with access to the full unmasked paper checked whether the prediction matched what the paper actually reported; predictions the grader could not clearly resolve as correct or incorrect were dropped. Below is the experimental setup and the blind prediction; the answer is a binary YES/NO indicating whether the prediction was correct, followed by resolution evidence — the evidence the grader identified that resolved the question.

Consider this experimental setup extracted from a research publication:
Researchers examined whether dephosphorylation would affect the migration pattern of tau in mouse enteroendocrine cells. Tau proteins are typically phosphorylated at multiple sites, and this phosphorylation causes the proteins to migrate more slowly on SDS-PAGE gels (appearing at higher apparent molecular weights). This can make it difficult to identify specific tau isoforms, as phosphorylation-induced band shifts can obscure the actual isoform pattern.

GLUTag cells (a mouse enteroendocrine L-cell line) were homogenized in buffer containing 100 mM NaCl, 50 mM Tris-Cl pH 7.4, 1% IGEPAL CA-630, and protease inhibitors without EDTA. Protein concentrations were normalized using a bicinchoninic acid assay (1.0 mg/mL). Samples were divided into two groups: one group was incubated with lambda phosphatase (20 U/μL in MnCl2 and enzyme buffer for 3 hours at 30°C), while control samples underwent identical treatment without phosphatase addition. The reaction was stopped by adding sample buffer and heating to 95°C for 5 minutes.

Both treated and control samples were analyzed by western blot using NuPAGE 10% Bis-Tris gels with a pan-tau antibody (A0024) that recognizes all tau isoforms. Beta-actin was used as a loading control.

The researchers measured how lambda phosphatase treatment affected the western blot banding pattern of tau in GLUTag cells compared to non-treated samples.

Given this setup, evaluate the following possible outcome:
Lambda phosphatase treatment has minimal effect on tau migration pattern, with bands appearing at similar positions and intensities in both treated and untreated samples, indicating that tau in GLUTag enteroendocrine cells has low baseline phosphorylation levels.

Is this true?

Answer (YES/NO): NO